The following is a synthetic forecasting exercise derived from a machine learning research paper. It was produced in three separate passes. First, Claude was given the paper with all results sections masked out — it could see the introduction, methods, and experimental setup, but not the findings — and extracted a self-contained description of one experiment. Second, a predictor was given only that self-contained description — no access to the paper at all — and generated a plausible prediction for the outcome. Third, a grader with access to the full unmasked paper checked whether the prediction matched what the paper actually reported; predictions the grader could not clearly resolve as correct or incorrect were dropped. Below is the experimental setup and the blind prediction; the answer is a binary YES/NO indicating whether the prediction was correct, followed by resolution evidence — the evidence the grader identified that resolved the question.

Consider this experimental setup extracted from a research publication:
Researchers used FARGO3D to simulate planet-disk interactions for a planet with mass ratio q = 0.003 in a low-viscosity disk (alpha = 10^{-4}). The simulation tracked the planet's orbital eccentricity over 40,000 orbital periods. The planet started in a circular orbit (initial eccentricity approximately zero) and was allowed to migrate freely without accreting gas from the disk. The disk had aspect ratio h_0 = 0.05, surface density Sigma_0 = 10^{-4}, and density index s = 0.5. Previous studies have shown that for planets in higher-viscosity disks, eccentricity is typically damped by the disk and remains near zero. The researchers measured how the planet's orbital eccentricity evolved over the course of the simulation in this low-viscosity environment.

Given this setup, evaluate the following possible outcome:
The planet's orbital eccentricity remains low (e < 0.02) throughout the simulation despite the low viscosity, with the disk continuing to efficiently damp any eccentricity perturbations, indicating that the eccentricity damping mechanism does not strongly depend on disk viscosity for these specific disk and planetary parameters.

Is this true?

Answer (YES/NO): YES